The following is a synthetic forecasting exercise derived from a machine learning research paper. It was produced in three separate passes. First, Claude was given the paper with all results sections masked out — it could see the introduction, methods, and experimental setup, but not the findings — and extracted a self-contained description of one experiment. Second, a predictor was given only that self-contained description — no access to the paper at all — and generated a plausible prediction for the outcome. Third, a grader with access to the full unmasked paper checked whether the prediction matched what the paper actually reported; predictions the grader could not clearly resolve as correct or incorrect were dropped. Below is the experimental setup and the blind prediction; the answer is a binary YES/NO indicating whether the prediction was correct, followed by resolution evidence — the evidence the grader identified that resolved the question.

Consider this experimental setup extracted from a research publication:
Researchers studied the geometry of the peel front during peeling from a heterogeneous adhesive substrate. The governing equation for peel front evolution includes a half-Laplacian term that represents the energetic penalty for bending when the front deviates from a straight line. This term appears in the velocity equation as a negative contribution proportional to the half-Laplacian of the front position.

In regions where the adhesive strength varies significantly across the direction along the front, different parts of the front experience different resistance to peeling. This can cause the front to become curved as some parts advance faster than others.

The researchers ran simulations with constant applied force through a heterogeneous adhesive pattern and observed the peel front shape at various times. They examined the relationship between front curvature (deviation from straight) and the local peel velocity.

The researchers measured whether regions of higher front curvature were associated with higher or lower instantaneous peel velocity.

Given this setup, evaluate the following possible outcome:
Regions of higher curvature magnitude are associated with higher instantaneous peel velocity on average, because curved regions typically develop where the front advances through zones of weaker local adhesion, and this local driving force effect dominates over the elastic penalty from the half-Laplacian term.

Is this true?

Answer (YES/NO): NO